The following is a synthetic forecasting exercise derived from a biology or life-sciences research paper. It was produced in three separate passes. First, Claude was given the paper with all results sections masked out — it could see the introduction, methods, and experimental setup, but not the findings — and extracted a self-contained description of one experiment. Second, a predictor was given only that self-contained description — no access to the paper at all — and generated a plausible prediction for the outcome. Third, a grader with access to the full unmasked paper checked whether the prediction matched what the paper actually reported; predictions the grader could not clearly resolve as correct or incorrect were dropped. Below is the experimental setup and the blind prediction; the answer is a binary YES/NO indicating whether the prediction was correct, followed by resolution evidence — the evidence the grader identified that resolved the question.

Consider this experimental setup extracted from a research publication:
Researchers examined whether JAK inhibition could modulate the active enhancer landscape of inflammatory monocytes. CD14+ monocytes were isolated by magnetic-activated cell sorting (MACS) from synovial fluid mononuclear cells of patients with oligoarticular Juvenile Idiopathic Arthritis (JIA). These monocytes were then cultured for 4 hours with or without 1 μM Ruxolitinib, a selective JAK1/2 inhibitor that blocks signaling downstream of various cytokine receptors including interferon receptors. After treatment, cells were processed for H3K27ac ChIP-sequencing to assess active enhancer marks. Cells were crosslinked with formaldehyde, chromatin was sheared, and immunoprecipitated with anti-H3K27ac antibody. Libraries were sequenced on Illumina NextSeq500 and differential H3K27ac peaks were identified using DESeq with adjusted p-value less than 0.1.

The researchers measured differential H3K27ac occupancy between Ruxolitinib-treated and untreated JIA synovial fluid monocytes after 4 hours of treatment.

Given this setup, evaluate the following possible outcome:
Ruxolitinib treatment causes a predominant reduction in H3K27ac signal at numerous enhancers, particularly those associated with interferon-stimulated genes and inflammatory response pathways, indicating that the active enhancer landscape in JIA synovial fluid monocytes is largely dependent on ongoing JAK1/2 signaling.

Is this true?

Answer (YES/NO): YES